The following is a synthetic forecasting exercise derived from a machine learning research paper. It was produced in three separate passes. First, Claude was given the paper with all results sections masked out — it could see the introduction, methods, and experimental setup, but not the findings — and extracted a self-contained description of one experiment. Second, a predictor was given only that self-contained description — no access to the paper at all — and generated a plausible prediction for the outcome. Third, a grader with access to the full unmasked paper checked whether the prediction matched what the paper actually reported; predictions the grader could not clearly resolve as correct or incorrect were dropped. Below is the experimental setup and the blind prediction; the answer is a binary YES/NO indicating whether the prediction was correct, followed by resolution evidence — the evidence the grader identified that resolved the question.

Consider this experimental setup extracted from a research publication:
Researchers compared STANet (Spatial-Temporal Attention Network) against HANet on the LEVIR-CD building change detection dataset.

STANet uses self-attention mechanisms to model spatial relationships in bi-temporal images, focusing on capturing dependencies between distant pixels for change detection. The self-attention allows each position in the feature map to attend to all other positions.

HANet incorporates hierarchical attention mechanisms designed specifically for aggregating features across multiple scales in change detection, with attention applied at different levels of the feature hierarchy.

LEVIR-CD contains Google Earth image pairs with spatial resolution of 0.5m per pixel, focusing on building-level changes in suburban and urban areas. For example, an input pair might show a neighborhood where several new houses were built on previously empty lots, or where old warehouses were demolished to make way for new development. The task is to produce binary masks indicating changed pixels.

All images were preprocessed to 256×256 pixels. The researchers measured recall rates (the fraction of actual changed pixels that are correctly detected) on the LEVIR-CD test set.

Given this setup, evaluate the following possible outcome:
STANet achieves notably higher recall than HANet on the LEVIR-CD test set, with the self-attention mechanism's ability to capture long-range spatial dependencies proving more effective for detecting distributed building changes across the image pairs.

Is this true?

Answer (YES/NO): NO